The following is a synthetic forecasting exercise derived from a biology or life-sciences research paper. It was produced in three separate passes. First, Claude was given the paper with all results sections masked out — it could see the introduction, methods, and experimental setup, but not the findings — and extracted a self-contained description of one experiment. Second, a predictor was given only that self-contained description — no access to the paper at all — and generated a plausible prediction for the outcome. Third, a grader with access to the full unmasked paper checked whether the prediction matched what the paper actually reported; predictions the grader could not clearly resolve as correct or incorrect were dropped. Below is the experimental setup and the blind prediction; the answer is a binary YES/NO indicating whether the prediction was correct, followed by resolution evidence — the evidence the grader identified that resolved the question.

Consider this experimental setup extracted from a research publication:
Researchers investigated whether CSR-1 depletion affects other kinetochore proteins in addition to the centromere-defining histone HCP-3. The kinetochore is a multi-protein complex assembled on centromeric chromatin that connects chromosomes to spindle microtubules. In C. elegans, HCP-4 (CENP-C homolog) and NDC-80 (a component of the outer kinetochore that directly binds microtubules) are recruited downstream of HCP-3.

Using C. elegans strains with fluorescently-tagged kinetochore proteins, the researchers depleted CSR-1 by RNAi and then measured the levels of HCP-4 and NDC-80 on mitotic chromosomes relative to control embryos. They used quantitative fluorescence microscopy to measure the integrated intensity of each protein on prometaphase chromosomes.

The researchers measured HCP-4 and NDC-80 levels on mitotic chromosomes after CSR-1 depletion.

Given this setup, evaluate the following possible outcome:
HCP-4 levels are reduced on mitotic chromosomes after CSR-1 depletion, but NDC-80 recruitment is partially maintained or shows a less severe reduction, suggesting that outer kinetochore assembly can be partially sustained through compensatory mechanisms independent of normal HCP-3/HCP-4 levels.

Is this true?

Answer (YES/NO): NO